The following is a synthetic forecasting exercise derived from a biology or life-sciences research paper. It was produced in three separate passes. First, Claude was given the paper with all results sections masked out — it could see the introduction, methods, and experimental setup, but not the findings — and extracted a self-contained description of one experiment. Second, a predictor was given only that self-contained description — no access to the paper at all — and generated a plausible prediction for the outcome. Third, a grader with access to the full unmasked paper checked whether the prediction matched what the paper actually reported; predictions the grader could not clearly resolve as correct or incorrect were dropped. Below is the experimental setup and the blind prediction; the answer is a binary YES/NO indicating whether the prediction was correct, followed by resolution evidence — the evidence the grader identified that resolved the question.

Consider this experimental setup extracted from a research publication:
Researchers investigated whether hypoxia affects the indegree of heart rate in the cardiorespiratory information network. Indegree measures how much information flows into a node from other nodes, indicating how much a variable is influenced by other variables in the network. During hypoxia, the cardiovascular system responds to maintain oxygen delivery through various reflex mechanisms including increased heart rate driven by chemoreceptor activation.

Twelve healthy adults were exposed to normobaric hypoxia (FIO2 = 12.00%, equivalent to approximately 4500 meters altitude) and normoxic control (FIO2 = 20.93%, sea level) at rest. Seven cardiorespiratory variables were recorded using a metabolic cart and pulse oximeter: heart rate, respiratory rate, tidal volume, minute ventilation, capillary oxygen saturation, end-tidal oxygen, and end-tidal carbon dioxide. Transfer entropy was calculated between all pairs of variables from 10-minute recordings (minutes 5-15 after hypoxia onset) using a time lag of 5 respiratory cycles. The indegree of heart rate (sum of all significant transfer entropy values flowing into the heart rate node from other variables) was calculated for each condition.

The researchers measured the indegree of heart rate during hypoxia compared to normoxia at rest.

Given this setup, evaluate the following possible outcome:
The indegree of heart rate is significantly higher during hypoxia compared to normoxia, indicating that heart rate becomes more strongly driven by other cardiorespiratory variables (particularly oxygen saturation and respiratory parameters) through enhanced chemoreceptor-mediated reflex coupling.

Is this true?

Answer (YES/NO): NO